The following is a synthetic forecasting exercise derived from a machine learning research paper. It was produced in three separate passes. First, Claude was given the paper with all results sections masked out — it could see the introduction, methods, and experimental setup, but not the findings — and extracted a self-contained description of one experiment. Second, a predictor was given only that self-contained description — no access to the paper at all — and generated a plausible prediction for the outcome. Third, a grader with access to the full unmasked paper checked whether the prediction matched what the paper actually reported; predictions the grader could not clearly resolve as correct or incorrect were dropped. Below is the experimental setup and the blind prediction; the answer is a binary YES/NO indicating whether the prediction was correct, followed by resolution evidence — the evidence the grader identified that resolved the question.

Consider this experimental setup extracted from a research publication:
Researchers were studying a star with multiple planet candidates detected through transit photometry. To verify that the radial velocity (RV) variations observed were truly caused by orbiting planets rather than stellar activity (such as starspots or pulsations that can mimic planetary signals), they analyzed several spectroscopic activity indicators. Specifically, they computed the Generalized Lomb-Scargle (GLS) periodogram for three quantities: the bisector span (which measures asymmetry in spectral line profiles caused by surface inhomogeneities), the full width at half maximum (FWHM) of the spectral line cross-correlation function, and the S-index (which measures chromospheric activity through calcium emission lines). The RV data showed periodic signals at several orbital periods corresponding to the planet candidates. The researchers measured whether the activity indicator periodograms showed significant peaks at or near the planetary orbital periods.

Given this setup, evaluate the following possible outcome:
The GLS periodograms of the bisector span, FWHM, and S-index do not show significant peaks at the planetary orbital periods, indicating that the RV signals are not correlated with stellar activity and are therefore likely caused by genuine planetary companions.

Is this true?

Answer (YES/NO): YES